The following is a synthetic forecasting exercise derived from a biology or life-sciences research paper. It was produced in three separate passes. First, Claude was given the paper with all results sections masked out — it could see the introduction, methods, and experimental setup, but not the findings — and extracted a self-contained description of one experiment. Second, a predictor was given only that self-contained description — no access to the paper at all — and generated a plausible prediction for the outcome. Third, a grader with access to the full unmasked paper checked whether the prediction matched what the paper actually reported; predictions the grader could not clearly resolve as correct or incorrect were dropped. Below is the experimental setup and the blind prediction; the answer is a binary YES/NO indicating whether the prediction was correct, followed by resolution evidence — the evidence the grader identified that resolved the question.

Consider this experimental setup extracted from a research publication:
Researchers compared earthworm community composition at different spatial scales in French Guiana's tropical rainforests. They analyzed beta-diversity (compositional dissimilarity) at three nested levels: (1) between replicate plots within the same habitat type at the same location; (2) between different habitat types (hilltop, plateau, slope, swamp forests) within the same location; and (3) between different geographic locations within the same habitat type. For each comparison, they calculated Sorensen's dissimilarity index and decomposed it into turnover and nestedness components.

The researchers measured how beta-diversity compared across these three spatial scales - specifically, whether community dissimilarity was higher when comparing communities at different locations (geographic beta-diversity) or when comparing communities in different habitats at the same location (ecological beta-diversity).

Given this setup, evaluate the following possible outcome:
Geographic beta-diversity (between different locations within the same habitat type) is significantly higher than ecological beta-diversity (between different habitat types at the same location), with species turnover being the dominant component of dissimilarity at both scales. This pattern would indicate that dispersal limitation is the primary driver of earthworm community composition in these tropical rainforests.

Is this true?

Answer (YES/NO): NO